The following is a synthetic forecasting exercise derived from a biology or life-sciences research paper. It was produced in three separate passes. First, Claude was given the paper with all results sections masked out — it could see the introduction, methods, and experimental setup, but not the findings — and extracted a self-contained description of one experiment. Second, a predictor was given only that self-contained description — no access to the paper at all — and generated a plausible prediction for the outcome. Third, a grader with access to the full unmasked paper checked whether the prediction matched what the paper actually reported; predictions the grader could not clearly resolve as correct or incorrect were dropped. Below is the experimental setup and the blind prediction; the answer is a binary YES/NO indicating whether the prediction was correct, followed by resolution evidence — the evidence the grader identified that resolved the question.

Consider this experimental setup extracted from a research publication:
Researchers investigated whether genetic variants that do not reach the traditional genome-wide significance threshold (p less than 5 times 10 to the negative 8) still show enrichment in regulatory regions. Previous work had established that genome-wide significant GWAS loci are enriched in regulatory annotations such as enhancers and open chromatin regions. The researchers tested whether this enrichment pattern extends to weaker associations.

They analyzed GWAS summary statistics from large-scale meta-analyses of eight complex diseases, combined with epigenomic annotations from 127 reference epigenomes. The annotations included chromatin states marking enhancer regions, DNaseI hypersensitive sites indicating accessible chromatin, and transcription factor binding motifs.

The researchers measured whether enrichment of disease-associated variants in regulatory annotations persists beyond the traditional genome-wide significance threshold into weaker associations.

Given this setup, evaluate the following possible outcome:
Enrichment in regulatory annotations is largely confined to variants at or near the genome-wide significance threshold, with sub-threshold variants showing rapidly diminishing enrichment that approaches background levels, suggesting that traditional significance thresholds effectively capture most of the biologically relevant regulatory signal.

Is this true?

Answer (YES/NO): NO